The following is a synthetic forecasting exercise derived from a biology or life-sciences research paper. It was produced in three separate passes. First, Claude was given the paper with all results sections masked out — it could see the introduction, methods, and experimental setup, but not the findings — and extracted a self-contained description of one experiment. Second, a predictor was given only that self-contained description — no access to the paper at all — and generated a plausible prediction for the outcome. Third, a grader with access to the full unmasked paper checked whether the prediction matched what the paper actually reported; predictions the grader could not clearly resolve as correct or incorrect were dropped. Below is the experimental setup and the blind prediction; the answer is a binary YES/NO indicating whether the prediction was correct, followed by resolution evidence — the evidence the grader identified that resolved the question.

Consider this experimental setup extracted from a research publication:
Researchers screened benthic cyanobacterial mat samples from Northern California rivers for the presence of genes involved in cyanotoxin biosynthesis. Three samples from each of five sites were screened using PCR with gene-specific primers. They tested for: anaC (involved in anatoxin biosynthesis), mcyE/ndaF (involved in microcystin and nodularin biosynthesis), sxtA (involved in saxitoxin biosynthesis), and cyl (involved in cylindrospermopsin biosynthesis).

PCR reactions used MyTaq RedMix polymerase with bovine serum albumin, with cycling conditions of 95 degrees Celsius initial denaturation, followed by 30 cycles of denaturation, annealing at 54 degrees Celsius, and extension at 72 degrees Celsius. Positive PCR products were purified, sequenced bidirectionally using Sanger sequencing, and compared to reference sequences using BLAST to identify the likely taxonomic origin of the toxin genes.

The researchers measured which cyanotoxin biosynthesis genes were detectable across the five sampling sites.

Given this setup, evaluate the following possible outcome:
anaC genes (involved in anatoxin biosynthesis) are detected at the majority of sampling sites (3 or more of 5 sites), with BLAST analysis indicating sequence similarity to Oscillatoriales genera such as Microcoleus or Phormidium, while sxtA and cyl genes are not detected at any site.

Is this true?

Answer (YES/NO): YES